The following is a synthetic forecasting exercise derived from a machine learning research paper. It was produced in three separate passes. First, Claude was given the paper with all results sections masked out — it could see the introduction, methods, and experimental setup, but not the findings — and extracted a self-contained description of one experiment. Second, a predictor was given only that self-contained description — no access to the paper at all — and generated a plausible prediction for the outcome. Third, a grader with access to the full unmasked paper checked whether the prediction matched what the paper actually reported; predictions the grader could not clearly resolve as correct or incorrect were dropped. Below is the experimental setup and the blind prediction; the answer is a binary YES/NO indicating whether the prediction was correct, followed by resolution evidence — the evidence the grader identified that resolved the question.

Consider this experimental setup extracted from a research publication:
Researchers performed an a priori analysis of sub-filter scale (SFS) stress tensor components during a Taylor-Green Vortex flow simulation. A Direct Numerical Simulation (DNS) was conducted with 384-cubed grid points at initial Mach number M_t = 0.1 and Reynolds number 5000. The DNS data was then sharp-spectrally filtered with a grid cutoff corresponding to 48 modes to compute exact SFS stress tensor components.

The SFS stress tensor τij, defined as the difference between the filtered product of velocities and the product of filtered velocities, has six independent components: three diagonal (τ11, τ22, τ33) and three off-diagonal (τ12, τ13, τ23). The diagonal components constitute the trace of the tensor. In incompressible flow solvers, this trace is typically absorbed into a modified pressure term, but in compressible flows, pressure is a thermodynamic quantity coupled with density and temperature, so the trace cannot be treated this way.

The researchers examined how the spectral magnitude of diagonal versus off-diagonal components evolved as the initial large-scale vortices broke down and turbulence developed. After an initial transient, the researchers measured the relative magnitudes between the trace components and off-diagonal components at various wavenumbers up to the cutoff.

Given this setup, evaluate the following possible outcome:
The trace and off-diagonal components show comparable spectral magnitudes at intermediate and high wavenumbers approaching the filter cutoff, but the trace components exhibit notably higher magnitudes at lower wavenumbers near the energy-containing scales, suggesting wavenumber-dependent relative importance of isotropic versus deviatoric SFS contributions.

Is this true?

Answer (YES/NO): NO